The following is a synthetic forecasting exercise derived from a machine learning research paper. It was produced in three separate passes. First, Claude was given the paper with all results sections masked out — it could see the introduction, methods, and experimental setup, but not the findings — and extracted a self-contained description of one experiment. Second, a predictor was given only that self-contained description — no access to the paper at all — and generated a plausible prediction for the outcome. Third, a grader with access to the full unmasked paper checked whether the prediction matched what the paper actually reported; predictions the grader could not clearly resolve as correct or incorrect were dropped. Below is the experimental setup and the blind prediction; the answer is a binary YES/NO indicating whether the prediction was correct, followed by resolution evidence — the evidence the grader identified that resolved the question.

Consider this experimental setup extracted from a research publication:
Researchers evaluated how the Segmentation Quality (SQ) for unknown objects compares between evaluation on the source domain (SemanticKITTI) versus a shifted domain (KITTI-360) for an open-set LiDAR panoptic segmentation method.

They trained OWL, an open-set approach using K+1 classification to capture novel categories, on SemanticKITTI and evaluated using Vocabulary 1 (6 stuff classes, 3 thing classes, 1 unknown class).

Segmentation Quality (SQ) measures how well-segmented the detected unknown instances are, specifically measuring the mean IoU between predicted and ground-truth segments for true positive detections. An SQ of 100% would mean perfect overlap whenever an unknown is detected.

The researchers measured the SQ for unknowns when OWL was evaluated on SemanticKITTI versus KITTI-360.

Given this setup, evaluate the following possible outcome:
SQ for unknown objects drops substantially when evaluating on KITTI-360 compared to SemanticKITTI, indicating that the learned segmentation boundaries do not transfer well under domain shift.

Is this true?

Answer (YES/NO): NO